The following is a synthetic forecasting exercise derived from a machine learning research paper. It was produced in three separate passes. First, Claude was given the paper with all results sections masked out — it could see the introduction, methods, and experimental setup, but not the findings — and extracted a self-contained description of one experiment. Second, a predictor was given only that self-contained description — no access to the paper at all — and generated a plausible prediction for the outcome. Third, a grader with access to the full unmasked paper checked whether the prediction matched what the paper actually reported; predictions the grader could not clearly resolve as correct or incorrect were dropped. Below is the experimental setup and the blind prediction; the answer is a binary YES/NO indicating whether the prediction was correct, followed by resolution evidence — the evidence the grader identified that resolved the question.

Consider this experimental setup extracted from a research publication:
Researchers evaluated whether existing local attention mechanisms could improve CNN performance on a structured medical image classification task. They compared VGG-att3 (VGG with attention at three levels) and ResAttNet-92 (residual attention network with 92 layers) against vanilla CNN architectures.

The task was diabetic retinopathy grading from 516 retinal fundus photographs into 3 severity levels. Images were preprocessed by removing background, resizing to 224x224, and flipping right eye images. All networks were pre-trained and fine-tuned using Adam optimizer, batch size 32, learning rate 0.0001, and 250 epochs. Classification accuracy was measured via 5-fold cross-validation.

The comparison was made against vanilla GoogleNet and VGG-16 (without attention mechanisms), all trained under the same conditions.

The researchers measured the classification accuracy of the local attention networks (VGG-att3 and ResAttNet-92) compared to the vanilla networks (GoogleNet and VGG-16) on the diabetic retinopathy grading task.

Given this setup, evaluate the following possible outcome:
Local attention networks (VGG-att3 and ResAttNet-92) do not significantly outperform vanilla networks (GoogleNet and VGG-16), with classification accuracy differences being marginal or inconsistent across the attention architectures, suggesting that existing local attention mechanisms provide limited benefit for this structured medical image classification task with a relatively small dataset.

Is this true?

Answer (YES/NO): NO